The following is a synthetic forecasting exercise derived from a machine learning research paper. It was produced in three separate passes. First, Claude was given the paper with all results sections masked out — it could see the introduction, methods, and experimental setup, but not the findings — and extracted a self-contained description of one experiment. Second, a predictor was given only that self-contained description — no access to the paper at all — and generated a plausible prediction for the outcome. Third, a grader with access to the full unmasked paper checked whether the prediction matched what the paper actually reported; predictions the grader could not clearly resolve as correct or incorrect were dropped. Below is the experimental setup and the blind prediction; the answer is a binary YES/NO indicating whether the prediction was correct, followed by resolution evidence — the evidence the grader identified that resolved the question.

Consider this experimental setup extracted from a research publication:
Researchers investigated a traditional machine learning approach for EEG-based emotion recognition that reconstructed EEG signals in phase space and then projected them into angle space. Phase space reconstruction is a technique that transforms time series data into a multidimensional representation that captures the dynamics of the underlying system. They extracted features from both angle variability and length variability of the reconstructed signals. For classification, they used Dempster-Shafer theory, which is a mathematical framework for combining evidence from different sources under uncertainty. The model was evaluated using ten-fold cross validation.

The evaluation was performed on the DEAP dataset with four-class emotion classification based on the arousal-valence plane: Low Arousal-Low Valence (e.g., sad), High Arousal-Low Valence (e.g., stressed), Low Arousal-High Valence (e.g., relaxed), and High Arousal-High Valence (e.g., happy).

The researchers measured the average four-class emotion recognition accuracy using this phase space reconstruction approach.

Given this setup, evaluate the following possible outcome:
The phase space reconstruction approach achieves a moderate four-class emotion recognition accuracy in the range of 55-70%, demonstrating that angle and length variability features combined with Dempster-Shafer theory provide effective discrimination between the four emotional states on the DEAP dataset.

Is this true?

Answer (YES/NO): NO